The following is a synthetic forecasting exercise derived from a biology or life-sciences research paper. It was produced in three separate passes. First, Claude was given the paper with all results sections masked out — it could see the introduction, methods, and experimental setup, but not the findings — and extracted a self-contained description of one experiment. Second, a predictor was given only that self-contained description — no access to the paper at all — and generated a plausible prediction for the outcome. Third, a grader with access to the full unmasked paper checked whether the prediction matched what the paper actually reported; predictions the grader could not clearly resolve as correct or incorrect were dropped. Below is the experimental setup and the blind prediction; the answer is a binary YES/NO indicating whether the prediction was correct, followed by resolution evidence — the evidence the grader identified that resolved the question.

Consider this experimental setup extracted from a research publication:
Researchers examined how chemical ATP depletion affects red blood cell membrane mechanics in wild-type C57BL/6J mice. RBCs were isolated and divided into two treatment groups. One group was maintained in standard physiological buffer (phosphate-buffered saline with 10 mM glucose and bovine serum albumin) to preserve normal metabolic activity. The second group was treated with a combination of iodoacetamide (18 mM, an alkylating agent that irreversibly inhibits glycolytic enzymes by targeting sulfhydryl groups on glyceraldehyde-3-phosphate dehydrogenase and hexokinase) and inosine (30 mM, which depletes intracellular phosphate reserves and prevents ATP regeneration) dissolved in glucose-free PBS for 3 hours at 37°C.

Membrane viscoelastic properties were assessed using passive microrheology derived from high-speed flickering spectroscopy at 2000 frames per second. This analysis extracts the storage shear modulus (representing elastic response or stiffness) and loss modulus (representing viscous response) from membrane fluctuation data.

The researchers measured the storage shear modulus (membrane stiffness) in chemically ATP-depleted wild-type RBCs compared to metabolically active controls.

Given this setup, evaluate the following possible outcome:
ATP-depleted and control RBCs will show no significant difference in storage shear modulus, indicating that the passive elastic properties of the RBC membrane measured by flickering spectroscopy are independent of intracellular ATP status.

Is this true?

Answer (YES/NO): NO